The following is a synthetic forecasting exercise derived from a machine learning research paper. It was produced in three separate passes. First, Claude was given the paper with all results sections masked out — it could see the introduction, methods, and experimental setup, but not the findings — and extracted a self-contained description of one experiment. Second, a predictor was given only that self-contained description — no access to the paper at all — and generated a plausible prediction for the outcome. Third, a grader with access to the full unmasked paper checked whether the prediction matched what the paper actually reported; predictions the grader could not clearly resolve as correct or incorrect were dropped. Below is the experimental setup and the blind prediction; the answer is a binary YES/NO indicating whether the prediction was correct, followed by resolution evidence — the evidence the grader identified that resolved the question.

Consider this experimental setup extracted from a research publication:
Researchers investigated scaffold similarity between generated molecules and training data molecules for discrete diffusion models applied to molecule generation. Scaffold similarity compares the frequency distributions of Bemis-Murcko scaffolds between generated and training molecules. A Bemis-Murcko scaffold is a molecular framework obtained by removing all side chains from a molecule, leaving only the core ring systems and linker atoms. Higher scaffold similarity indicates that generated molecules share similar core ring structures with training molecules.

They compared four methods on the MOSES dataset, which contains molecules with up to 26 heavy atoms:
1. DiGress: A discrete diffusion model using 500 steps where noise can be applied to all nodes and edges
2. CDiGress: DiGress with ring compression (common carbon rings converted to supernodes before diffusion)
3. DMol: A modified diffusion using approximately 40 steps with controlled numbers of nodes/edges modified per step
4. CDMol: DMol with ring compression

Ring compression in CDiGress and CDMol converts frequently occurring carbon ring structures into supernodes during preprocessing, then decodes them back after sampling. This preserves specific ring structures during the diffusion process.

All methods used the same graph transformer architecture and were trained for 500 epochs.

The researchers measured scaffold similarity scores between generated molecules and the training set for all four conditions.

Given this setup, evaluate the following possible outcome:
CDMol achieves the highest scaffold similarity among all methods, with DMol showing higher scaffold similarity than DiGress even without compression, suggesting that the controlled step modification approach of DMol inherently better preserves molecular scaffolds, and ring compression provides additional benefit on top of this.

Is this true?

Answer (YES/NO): NO